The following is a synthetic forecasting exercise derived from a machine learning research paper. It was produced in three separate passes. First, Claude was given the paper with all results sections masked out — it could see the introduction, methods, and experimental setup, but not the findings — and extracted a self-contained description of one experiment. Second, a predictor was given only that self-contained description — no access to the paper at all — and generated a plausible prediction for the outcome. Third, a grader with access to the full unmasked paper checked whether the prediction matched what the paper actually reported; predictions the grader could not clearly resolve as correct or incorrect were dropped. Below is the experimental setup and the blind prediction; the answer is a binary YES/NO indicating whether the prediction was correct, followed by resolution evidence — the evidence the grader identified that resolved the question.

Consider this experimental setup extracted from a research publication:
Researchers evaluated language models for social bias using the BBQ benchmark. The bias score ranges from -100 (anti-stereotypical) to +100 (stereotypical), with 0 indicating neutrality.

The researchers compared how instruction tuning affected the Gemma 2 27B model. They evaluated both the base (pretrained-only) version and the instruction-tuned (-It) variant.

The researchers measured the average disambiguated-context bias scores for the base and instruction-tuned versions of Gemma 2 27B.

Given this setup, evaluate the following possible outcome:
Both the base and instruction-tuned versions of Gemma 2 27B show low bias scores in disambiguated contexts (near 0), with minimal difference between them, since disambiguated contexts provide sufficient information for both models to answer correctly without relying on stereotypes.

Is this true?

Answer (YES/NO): NO